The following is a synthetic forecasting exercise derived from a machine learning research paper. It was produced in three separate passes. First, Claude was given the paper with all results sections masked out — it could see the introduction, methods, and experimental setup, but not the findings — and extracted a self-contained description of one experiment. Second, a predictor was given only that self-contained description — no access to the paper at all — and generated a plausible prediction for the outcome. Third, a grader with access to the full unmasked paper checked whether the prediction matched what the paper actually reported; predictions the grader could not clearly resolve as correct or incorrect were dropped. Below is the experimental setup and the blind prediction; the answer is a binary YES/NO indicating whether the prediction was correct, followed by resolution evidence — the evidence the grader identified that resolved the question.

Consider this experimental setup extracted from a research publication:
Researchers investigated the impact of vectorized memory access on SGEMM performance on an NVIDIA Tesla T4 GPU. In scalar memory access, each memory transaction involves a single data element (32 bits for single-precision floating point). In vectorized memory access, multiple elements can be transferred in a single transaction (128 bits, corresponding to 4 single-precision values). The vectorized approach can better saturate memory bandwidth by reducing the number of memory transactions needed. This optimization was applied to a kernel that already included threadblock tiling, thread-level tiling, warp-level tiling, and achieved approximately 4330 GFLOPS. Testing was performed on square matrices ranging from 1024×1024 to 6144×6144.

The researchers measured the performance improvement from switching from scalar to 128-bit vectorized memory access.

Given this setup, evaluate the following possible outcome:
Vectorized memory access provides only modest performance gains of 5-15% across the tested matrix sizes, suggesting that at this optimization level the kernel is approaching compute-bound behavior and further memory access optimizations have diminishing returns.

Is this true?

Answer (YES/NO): NO